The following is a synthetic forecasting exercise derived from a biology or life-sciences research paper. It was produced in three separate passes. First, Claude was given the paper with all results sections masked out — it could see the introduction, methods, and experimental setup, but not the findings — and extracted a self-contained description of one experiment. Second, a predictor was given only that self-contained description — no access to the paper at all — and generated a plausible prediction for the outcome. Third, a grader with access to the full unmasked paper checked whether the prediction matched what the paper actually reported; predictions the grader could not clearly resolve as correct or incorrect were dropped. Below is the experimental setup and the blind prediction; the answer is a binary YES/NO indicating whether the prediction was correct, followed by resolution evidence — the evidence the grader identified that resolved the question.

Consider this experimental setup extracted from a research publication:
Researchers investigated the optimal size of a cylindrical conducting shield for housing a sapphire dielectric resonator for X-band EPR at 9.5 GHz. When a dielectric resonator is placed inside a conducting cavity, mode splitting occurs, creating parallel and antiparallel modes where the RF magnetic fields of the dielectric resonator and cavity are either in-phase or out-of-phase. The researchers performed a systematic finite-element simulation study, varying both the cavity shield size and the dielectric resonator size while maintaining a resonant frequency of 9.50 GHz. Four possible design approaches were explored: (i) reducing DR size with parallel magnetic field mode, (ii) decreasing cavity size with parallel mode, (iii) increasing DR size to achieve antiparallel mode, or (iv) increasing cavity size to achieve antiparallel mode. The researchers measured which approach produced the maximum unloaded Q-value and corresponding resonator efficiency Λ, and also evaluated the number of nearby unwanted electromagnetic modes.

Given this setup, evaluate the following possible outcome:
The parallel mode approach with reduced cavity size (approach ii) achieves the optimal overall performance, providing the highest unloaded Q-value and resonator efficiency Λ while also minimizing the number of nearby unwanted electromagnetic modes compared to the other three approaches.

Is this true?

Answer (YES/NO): YES